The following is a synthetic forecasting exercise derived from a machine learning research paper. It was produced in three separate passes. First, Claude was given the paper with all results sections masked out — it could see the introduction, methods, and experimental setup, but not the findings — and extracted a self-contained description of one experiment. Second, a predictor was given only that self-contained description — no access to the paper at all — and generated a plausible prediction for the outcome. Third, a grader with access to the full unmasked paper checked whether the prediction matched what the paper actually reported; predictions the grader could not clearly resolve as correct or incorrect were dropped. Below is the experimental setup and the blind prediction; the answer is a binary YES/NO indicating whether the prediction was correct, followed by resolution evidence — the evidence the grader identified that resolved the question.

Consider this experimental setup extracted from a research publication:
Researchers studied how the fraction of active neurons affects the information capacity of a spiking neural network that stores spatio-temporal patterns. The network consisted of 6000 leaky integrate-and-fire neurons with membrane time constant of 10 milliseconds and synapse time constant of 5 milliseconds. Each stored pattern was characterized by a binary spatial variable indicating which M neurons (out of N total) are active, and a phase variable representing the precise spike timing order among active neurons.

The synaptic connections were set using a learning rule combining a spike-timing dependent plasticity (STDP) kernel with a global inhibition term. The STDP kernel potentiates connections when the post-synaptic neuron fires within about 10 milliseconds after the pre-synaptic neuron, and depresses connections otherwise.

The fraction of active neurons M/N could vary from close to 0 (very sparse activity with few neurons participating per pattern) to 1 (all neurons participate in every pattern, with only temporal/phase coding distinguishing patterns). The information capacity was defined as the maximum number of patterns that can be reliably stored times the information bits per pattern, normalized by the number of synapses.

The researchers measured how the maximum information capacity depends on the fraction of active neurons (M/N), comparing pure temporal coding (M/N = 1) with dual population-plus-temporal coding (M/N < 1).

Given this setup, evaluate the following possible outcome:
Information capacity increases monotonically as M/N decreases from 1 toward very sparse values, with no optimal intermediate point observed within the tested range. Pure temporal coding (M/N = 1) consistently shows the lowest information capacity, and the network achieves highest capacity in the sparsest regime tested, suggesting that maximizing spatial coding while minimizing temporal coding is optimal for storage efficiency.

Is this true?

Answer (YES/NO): NO